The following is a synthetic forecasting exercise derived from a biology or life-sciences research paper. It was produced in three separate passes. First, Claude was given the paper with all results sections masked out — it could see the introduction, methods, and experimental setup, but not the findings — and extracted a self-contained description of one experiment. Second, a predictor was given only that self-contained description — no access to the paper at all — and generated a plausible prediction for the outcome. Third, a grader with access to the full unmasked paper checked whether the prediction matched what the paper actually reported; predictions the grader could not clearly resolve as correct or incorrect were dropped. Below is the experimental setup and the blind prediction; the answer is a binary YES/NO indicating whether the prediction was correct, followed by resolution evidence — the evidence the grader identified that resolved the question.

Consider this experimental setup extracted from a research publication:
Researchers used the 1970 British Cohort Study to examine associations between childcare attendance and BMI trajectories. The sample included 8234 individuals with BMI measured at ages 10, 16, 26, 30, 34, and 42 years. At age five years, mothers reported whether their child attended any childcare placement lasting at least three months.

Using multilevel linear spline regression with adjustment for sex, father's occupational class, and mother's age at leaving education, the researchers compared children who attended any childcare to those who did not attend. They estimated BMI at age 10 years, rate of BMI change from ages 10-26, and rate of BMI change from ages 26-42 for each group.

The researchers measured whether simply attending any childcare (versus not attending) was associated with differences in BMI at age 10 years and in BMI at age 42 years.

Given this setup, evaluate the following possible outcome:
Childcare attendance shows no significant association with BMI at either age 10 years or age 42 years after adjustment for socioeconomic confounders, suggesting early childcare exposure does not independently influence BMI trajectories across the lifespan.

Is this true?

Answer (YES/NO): YES